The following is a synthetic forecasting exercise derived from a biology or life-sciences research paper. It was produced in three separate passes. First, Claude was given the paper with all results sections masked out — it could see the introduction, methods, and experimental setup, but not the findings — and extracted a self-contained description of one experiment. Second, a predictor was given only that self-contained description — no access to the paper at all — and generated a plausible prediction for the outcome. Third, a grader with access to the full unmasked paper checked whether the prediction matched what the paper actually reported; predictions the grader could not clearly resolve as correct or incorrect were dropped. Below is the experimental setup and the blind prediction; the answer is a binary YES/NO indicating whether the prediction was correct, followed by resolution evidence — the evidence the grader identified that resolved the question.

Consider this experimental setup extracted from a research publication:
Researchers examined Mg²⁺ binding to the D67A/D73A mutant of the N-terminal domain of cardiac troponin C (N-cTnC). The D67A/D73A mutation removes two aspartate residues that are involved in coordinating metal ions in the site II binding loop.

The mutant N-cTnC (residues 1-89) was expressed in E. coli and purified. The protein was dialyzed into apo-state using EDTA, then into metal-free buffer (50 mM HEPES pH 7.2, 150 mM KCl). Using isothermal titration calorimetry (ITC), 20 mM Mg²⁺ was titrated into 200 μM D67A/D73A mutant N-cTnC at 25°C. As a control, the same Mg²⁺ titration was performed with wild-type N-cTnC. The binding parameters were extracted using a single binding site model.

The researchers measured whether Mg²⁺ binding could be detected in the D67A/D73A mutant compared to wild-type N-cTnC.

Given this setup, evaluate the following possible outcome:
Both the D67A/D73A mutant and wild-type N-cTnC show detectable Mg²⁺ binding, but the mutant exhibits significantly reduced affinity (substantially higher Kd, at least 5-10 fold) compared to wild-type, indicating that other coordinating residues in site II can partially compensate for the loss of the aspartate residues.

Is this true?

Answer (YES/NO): NO